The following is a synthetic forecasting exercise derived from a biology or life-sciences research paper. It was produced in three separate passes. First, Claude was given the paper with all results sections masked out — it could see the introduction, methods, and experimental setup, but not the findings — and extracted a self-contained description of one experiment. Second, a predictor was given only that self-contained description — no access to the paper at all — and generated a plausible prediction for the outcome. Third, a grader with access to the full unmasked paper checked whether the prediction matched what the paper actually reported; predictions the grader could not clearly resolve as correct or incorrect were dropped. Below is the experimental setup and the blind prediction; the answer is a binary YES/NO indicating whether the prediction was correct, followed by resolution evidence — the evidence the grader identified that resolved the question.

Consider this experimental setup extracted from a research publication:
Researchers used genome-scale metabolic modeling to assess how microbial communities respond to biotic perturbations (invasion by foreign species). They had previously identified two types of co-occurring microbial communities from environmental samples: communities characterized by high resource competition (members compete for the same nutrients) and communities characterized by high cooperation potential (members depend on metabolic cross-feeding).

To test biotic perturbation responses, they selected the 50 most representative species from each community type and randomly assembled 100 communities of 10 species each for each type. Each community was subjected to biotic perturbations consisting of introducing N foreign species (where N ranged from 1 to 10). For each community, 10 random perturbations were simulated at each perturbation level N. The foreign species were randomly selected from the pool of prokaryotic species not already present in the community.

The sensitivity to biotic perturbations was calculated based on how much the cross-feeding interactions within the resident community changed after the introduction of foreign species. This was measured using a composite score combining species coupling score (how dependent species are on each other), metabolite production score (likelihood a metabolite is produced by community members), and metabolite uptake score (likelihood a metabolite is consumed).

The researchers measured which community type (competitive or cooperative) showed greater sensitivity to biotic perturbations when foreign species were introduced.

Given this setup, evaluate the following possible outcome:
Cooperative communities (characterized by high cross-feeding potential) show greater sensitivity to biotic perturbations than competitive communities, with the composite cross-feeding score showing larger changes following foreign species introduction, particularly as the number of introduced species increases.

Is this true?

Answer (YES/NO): YES